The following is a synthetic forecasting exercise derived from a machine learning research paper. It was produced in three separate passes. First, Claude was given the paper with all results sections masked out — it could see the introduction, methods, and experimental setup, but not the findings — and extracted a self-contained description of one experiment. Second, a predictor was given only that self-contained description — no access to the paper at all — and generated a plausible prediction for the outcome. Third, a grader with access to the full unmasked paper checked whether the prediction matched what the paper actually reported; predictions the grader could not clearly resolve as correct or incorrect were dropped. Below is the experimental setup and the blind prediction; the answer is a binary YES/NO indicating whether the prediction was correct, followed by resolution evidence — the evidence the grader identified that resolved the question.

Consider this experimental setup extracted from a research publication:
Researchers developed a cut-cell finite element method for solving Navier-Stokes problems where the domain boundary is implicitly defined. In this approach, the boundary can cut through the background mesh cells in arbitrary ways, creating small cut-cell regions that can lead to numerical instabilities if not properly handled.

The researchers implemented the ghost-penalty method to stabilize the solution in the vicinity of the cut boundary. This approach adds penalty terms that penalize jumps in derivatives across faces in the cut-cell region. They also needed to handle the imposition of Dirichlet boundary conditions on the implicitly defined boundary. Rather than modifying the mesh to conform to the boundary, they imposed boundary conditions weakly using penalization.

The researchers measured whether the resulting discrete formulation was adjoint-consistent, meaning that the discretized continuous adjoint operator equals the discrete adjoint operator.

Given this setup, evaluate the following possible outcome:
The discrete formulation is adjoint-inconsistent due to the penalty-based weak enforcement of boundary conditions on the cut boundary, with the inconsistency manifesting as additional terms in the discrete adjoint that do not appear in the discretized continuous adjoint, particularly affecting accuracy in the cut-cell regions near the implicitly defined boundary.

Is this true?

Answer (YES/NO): NO